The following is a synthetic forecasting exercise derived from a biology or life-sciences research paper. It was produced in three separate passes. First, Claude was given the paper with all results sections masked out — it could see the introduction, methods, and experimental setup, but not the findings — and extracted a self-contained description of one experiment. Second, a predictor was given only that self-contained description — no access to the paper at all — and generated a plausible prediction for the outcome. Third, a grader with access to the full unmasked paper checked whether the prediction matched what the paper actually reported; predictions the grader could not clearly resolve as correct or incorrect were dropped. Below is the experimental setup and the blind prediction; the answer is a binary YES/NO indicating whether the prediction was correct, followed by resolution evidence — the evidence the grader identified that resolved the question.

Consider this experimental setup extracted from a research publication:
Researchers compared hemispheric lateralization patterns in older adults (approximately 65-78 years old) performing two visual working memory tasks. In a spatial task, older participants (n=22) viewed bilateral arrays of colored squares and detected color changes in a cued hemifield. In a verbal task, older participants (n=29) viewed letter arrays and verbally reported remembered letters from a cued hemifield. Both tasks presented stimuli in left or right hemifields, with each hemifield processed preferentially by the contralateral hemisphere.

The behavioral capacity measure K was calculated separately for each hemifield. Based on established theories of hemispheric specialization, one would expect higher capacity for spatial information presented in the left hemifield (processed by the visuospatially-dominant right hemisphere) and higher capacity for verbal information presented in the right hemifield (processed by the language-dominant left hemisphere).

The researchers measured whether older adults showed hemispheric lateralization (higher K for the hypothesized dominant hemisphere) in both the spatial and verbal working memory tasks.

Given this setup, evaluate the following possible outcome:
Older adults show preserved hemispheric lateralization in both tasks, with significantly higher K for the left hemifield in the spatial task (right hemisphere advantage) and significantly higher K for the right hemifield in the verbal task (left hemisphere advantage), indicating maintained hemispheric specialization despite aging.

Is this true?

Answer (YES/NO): NO